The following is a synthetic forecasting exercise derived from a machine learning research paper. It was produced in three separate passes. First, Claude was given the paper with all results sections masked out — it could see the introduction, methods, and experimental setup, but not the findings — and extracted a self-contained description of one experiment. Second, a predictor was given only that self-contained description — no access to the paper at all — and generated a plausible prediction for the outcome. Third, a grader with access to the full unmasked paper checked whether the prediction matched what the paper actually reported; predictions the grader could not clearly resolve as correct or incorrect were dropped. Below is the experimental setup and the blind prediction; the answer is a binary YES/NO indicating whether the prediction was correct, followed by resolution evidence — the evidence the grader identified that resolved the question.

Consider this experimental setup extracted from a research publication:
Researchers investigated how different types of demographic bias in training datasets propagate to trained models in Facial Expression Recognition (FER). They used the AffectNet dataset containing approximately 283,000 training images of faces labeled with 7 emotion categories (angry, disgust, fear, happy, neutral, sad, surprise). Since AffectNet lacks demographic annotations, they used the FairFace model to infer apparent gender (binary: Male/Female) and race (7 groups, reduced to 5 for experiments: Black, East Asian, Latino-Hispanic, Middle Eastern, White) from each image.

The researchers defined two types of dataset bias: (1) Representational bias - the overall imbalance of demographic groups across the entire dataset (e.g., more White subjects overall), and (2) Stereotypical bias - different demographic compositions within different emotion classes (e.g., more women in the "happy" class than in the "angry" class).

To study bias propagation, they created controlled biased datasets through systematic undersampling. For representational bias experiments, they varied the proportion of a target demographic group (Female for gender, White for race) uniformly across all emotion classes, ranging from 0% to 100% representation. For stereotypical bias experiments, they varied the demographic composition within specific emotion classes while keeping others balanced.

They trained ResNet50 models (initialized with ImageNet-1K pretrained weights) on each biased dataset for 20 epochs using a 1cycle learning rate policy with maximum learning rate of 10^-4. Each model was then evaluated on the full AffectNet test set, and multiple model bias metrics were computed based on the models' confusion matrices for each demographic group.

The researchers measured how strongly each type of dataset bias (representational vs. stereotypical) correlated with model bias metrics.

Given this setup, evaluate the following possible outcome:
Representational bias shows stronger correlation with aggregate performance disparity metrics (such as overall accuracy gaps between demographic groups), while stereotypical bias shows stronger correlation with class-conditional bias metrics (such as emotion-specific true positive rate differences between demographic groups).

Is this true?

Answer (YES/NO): NO